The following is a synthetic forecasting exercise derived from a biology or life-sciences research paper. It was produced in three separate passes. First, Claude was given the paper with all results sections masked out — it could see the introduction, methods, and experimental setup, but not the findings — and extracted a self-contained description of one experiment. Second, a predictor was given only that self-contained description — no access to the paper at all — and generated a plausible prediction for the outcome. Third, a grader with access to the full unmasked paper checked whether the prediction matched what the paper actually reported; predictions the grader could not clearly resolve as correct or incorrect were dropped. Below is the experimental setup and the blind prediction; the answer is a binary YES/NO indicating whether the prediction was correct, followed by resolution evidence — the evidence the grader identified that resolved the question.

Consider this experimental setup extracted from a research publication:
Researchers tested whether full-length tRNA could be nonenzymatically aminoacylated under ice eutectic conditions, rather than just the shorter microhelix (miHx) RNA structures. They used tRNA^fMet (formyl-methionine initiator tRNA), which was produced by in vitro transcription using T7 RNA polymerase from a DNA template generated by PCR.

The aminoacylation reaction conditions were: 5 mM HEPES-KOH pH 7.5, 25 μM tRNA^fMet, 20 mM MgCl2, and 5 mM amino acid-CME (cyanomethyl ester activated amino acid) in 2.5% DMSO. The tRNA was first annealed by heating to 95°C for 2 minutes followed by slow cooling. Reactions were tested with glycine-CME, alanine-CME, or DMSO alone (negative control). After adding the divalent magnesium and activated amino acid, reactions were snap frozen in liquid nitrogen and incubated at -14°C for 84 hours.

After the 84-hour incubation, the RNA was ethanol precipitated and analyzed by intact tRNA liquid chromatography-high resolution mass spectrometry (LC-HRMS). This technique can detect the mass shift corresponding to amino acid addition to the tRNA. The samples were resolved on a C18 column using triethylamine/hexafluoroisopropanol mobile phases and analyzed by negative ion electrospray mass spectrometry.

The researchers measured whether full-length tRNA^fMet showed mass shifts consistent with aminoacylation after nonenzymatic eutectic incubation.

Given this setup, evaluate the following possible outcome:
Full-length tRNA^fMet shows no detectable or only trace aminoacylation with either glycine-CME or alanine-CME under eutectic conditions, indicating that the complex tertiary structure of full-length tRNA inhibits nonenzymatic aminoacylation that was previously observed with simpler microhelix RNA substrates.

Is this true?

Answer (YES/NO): NO